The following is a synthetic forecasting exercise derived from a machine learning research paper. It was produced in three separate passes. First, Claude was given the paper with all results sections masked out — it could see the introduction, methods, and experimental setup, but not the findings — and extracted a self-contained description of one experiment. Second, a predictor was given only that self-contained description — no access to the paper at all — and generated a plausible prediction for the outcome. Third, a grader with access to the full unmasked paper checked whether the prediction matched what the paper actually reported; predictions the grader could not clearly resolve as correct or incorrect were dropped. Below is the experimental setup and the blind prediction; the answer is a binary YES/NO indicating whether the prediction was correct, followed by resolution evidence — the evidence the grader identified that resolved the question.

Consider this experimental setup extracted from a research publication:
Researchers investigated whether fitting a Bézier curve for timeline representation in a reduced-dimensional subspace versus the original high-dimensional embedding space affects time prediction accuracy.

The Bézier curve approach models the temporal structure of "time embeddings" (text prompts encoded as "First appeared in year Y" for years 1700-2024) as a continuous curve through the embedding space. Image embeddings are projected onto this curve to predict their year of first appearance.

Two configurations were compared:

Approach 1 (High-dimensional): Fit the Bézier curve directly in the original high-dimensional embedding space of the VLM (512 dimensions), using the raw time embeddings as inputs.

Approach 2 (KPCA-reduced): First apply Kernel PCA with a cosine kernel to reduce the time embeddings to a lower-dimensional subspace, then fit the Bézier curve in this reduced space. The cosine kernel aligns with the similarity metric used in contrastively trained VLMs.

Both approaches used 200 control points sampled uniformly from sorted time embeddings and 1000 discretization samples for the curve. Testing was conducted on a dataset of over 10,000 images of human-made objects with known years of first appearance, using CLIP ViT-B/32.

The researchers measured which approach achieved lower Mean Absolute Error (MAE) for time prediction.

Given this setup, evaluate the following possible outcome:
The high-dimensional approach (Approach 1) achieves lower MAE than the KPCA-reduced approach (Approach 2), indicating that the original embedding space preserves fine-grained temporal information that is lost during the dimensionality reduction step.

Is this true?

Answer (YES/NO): NO